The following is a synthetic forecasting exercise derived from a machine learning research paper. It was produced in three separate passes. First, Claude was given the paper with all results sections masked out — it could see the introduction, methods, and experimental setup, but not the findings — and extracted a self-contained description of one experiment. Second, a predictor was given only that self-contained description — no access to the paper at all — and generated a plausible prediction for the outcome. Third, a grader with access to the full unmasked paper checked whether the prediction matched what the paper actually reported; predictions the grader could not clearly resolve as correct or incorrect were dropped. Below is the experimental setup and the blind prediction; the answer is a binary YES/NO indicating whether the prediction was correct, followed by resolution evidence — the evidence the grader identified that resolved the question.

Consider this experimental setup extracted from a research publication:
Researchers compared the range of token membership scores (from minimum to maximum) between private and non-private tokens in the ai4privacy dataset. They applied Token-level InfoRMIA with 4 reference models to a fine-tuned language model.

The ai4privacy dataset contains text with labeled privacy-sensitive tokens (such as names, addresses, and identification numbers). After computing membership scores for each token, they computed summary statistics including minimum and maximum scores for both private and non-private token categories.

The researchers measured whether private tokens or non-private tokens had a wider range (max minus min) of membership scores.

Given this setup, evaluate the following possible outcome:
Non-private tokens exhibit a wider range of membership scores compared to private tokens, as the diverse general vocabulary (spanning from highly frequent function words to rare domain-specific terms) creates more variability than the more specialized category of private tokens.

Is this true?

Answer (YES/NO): YES